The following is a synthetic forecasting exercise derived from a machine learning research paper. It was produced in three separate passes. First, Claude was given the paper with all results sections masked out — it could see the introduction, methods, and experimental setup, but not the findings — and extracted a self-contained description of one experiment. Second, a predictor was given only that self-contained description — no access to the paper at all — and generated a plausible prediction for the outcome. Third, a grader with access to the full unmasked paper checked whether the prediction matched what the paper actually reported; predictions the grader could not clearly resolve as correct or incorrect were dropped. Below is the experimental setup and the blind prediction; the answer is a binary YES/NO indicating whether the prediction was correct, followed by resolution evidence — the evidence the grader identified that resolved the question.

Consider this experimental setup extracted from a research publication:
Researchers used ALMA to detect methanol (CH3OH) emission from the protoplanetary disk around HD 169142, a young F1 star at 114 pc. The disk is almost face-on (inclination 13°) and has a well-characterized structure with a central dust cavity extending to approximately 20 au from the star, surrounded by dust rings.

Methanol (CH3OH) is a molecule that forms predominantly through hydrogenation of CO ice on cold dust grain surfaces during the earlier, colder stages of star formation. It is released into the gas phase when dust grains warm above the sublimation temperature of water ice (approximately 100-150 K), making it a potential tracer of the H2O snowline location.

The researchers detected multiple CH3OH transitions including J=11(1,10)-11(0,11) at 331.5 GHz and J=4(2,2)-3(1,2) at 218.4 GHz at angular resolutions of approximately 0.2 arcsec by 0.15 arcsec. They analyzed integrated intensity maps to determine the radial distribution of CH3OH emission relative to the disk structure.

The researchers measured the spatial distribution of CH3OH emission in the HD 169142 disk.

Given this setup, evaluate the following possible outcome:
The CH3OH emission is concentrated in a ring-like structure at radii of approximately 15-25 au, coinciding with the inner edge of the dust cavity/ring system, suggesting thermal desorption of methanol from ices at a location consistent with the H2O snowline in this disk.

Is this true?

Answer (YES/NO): NO